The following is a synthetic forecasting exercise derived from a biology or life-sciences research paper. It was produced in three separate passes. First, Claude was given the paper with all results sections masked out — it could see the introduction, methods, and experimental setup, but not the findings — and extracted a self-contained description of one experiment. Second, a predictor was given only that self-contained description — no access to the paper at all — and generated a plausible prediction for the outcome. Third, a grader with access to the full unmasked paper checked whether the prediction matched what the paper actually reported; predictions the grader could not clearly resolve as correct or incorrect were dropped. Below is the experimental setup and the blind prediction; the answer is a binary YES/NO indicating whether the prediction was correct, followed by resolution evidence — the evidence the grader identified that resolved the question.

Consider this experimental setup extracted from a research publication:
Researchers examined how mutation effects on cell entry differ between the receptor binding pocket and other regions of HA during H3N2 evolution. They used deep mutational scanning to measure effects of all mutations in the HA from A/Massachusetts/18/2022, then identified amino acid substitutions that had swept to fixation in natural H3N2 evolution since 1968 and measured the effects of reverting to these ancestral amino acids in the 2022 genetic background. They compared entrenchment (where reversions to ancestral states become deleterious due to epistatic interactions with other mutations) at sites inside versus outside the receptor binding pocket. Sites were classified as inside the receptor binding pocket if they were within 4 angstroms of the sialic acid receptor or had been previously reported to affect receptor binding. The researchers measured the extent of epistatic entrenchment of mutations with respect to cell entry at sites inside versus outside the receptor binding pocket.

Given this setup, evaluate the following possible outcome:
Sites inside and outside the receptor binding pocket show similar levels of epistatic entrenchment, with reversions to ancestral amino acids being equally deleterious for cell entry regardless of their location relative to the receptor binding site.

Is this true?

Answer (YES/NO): NO